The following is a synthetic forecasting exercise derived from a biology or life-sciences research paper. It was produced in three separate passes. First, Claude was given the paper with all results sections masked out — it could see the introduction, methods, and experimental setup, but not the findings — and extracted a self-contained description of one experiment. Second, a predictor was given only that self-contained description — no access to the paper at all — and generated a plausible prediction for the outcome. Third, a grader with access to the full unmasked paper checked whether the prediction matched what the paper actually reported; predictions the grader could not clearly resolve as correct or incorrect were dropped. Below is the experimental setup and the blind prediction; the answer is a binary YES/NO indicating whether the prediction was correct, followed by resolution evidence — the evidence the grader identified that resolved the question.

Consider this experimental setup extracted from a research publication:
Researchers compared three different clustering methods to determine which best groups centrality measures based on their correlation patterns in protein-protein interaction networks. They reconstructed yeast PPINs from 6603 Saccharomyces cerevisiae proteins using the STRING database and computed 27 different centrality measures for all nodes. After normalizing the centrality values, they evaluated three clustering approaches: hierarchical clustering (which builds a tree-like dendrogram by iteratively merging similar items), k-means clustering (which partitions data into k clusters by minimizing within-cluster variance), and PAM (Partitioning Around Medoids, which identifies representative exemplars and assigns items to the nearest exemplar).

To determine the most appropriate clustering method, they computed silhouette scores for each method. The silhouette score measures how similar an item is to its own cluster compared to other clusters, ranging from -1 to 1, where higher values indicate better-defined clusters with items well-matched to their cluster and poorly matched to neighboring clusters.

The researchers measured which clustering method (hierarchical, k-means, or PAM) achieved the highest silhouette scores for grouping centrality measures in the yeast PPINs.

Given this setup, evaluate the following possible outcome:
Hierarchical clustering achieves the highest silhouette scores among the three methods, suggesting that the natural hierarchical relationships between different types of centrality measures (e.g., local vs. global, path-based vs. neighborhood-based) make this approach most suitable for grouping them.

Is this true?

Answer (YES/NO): YES